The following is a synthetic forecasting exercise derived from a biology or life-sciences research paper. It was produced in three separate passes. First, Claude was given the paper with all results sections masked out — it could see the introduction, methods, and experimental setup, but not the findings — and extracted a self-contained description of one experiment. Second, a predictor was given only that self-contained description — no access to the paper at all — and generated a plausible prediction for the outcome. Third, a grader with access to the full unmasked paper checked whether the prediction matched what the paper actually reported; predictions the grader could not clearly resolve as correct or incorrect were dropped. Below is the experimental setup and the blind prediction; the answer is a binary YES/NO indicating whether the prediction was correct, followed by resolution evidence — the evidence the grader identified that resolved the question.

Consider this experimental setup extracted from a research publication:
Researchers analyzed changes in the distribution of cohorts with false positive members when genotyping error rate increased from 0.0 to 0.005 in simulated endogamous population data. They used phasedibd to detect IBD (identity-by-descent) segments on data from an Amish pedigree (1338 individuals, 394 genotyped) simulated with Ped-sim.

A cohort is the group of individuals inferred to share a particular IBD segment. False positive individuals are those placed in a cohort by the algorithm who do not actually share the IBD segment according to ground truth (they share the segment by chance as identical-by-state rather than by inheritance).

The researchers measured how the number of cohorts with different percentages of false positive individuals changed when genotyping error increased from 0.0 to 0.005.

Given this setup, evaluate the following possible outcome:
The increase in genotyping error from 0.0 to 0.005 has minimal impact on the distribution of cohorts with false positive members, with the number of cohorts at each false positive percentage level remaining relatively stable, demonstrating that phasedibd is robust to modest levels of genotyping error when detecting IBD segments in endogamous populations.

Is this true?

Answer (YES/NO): NO